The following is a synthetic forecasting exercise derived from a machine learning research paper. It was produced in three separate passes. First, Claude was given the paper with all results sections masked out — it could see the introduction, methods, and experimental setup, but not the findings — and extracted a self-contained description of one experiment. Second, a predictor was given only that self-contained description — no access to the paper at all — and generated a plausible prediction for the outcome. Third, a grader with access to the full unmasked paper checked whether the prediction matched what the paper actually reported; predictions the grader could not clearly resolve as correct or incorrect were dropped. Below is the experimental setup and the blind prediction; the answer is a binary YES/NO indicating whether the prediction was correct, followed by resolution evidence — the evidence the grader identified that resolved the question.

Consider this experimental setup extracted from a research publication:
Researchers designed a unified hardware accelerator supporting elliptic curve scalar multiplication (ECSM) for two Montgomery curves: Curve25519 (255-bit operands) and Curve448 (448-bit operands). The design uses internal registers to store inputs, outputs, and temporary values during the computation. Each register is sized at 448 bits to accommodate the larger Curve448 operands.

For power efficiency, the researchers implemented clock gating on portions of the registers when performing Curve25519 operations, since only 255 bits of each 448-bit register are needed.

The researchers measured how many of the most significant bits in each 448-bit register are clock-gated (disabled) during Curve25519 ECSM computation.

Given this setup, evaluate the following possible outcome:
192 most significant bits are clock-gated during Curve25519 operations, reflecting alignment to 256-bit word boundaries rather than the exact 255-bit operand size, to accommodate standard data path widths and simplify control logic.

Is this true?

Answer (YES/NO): NO